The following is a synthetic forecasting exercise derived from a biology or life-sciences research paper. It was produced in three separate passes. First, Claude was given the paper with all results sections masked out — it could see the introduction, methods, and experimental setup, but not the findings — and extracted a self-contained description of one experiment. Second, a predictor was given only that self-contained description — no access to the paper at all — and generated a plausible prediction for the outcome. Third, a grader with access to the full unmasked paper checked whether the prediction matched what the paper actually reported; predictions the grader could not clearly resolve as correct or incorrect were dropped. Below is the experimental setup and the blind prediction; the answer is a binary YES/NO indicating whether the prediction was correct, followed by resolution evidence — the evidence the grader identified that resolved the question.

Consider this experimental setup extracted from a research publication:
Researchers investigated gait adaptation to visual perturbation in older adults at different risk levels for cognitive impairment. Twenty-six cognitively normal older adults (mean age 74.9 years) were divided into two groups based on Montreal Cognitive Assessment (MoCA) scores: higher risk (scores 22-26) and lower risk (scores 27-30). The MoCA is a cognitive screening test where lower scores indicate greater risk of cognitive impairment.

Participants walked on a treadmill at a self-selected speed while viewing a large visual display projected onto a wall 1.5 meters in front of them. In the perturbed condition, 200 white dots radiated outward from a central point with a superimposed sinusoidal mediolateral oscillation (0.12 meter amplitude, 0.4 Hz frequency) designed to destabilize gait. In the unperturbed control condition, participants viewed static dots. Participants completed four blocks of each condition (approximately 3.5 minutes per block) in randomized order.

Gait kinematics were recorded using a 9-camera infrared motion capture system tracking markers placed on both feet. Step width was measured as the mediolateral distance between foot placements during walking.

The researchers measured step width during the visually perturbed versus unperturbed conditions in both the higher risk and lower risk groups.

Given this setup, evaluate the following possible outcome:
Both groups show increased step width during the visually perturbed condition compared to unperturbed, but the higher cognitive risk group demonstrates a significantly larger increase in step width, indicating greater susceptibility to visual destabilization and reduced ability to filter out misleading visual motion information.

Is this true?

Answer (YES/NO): NO